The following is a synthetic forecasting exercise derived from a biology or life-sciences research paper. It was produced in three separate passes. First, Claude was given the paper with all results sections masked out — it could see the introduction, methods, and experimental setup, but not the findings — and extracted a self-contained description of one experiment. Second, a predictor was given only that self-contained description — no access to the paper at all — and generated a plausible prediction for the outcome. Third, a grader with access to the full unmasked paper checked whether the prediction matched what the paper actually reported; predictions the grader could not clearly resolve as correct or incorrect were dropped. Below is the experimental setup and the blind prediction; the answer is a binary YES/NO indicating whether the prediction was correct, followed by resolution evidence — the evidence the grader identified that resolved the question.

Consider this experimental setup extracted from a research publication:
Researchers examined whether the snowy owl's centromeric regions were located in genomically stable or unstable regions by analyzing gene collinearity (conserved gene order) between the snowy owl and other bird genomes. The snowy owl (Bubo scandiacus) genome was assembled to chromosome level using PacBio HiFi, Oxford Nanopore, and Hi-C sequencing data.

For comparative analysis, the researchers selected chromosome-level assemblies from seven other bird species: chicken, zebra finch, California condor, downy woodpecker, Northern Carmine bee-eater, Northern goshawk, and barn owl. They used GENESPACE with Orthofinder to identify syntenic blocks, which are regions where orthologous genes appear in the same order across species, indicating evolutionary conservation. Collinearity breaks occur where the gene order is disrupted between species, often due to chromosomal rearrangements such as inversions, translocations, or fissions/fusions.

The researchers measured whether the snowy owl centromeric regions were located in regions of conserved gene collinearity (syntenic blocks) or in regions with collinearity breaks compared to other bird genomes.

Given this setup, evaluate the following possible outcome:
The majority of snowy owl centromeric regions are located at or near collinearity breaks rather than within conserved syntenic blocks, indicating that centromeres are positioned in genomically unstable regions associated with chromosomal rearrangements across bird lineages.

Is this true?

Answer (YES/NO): YES